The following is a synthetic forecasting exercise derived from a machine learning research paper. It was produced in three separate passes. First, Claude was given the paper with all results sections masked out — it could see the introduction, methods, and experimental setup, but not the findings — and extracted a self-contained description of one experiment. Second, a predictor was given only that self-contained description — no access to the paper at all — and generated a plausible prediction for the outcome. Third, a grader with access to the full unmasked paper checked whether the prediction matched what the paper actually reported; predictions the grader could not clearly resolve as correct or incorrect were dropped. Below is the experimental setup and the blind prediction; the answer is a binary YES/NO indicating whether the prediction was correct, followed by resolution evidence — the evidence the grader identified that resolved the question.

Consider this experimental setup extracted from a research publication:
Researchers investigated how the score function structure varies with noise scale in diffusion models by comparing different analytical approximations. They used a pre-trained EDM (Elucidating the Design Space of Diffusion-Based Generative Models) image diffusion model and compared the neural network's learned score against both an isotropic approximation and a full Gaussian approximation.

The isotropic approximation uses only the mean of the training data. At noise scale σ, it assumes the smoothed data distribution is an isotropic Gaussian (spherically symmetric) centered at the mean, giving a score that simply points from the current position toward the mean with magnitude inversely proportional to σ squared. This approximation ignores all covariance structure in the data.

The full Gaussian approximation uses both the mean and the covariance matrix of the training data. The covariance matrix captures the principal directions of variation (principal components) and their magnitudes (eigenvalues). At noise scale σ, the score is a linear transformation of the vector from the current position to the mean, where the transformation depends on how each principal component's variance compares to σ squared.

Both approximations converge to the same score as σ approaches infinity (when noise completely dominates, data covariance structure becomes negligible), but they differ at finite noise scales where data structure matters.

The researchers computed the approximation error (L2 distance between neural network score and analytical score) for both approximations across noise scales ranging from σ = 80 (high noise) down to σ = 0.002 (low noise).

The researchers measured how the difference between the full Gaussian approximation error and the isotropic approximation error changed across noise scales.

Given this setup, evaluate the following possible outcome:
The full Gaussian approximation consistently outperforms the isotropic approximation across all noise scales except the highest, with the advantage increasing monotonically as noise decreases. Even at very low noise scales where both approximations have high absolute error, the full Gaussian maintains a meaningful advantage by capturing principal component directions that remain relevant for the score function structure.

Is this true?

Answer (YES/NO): NO